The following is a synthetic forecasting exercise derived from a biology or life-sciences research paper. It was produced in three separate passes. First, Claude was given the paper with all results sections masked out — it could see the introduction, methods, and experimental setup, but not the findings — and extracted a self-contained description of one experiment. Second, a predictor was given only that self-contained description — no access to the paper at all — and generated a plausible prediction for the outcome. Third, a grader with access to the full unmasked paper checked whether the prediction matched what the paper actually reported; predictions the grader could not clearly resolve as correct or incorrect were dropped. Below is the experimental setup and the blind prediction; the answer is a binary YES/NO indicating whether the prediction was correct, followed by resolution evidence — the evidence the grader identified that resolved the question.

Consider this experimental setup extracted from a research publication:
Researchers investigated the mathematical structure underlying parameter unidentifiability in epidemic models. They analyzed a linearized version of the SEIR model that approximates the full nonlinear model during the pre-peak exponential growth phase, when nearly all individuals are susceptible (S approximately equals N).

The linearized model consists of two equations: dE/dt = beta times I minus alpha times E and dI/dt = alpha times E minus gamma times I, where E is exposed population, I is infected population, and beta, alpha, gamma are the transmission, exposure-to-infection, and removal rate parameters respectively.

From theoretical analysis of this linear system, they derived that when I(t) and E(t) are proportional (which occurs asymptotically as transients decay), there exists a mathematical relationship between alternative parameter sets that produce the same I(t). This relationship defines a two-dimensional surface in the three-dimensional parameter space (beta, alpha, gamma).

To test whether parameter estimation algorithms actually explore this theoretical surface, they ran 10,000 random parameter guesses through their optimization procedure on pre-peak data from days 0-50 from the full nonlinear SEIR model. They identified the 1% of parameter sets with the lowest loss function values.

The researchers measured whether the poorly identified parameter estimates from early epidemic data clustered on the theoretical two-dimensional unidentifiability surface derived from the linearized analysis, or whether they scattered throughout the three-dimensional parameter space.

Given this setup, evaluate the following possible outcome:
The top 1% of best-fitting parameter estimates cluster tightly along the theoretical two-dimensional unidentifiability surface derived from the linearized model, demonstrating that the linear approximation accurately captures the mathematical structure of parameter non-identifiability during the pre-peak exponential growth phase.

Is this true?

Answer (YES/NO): YES